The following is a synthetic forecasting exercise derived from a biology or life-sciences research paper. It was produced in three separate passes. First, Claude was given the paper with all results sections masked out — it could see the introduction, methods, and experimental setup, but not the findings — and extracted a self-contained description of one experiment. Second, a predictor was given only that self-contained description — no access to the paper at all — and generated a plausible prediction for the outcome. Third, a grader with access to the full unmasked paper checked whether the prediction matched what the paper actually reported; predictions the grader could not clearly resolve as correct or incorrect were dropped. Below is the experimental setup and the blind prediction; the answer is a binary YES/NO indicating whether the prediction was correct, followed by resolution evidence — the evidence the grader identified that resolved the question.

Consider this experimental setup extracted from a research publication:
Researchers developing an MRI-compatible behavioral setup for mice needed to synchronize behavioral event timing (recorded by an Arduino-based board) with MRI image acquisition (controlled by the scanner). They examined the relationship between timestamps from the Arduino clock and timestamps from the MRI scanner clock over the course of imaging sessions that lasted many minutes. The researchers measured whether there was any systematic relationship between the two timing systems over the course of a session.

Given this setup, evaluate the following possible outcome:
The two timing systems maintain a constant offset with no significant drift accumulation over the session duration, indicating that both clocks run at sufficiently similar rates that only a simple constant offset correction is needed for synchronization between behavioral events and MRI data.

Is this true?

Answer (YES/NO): NO